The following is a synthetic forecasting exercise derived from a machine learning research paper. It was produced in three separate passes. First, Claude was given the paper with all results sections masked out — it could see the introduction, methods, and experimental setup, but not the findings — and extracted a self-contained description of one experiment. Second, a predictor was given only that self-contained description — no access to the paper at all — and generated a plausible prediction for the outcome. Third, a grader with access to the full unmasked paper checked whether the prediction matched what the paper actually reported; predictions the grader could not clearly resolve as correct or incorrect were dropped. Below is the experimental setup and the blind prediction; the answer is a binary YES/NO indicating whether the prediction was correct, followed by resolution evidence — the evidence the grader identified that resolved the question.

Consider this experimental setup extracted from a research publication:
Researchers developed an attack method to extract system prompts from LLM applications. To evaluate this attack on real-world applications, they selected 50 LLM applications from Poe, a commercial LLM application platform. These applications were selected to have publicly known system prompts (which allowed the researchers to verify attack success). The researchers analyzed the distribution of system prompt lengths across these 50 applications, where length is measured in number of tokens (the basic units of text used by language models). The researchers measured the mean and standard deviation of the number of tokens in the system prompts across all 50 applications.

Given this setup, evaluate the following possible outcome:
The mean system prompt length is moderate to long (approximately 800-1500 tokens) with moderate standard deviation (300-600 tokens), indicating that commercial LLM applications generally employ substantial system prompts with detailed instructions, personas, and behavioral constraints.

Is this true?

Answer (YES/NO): NO